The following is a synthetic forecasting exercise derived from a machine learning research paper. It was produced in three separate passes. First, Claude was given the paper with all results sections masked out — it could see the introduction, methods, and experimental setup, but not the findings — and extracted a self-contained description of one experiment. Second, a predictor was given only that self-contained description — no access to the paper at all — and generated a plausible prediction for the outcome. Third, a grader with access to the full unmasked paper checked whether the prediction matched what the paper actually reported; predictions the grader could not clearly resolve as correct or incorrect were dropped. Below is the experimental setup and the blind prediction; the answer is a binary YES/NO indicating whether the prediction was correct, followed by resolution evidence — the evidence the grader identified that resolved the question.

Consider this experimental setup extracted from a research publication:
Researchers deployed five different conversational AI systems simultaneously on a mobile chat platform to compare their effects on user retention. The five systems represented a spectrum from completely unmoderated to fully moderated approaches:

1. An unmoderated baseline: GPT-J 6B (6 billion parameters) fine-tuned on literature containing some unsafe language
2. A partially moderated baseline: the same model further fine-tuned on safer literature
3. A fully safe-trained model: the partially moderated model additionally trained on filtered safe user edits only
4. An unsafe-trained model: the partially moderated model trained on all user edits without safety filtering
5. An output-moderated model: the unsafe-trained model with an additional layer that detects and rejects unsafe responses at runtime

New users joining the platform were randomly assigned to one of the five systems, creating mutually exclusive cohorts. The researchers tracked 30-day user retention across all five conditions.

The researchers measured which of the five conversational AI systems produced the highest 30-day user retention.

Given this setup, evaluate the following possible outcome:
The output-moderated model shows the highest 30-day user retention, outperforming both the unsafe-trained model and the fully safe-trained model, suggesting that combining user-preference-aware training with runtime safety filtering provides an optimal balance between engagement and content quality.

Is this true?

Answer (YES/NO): YES